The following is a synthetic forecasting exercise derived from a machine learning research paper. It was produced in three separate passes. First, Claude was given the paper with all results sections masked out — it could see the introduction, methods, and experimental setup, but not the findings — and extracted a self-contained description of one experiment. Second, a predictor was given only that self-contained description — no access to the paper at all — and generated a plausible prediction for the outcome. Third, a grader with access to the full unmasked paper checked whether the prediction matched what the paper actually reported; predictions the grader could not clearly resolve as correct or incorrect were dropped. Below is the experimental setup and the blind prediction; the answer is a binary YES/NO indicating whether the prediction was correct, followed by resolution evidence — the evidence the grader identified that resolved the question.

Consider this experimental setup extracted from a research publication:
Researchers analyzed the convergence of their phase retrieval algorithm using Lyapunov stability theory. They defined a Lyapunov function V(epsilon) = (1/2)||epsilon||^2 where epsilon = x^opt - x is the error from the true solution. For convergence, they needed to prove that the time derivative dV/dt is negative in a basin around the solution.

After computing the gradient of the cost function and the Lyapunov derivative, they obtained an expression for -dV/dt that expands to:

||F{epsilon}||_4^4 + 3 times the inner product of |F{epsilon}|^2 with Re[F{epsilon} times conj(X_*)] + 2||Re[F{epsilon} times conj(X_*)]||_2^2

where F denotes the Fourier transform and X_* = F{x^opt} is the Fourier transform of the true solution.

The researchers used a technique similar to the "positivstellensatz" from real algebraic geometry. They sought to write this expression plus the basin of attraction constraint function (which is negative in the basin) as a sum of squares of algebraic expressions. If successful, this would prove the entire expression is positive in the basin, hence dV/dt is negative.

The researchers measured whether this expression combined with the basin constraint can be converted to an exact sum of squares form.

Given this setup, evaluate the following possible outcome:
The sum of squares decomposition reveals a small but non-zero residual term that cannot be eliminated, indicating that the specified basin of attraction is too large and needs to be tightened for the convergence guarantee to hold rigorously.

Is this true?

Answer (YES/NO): NO